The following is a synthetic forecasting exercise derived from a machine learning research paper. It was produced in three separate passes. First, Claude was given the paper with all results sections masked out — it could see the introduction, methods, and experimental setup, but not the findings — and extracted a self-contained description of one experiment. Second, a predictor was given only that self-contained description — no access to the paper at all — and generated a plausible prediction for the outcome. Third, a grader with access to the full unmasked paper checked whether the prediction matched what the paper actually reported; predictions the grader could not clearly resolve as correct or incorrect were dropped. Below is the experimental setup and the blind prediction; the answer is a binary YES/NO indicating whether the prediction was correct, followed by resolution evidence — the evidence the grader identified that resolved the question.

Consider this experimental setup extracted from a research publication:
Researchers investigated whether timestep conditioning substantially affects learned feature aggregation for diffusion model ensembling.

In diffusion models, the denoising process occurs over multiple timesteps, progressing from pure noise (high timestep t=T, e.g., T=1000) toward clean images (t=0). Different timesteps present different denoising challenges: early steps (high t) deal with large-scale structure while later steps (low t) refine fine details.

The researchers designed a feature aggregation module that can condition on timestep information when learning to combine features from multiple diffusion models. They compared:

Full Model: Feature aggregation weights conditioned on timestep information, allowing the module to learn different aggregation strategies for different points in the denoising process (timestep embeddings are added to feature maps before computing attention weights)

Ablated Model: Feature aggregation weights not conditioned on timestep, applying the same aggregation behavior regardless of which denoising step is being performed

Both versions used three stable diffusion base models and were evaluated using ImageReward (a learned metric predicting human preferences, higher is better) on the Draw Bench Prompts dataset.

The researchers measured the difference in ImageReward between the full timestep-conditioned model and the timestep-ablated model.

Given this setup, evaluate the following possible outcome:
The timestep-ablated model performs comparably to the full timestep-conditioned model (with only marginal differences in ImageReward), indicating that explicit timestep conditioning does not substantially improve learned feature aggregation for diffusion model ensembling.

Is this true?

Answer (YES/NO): NO